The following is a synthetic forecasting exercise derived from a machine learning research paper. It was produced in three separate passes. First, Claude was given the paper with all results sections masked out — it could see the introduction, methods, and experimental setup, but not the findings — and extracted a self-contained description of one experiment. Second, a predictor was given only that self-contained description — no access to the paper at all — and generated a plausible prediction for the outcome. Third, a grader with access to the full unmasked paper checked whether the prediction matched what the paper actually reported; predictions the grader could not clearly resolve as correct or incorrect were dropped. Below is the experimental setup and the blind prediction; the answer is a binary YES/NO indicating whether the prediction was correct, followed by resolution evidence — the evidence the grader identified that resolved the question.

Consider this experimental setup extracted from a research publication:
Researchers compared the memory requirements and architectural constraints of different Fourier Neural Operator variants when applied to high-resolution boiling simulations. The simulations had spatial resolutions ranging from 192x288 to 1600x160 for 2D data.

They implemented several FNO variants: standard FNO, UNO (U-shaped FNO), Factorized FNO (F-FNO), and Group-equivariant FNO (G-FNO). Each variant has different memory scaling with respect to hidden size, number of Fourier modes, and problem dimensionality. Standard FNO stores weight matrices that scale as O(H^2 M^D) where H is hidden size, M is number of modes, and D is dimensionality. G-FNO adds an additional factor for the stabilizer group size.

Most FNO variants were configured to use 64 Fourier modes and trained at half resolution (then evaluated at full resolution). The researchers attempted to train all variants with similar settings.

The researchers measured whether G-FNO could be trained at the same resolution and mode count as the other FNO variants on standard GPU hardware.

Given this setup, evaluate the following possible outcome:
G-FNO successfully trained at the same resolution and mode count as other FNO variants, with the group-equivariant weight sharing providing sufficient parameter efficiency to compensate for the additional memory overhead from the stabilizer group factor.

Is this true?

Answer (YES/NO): NO